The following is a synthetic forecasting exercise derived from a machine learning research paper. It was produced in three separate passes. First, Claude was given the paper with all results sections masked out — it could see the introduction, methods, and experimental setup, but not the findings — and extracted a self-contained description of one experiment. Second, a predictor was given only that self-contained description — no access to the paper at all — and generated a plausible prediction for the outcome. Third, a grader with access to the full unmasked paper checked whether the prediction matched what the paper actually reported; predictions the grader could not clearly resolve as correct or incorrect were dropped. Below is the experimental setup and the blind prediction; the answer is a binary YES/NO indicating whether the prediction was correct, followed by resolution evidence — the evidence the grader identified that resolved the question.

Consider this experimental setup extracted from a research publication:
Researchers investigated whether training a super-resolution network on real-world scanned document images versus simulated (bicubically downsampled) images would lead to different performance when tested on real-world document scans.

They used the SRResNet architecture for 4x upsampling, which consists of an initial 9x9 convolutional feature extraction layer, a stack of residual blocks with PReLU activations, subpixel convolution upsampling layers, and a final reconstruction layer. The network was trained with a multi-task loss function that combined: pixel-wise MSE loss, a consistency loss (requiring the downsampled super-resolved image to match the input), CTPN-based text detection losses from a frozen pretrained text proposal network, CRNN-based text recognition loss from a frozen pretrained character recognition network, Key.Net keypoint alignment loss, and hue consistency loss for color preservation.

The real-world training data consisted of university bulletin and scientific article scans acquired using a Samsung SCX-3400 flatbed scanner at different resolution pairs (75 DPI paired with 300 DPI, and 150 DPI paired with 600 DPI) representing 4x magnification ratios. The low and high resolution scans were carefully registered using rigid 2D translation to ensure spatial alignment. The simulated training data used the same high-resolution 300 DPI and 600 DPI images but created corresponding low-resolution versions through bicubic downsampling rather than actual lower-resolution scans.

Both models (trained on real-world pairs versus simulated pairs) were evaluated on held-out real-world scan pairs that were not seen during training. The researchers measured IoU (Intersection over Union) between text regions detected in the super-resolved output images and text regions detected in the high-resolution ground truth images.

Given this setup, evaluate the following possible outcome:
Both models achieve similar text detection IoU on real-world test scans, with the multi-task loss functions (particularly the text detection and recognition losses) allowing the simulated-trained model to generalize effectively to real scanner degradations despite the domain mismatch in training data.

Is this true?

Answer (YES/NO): NO